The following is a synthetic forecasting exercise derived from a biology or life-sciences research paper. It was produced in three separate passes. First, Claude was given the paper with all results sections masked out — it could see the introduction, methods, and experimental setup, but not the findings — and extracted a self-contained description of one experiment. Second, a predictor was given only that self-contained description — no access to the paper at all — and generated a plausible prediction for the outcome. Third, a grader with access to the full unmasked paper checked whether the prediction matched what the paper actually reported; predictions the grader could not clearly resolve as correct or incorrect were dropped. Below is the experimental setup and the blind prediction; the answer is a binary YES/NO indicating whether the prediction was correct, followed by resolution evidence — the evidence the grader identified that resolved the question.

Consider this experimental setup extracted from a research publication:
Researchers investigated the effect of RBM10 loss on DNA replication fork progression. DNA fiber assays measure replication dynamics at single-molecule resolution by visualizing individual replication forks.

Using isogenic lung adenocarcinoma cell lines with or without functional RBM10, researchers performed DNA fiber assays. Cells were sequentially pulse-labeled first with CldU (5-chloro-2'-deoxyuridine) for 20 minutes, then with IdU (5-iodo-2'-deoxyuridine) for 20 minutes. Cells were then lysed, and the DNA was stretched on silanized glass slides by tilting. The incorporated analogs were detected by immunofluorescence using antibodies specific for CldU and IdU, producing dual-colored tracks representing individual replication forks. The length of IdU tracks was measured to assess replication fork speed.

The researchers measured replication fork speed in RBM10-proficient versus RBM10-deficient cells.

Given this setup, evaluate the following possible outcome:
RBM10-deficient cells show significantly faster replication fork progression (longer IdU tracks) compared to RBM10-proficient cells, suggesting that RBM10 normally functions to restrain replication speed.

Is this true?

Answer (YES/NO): NO